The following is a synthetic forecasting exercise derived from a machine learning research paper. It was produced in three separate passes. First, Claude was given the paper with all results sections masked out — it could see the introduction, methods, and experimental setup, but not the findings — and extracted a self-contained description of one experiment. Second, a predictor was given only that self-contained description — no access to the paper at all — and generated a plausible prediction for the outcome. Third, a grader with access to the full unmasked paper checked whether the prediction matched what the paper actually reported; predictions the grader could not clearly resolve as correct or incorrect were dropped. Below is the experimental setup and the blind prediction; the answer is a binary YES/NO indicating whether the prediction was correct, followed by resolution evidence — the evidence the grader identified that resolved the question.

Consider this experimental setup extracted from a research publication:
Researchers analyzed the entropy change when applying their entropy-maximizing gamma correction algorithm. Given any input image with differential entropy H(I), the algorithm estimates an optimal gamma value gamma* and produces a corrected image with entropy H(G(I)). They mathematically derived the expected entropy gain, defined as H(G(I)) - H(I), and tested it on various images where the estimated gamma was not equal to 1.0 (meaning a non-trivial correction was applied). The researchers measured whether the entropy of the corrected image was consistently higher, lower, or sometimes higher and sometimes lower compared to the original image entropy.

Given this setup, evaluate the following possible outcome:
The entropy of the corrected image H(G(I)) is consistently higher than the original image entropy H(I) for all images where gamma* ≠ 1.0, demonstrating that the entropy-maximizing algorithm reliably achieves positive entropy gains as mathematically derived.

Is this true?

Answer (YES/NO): YES